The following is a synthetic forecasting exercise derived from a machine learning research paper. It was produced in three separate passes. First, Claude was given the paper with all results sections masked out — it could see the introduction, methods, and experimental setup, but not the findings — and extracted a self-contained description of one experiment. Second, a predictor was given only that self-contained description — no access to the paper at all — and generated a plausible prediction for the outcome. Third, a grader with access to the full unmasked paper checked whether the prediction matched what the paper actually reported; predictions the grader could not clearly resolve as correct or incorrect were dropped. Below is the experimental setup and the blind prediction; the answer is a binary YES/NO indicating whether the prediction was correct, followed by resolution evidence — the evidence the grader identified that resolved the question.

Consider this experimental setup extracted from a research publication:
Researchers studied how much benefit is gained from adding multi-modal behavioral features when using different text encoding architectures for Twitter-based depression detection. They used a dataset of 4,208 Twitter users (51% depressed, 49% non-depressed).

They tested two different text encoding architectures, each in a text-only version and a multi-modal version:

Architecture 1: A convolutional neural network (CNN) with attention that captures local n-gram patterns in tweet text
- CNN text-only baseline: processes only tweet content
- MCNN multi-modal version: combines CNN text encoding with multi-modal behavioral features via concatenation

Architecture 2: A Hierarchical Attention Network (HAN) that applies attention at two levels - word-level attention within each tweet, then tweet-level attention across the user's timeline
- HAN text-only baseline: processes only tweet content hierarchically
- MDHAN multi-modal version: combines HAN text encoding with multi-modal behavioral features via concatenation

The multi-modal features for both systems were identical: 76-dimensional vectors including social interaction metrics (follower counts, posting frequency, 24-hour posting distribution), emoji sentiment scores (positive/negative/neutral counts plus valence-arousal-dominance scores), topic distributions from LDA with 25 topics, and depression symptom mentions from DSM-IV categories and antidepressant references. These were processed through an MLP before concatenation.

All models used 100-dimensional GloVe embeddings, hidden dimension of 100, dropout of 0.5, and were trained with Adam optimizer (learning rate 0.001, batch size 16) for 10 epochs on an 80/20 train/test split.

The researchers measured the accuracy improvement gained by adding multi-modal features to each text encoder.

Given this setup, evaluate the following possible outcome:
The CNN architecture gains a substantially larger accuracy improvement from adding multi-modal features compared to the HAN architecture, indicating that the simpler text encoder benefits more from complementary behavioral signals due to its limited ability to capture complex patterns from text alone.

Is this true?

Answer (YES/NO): NO